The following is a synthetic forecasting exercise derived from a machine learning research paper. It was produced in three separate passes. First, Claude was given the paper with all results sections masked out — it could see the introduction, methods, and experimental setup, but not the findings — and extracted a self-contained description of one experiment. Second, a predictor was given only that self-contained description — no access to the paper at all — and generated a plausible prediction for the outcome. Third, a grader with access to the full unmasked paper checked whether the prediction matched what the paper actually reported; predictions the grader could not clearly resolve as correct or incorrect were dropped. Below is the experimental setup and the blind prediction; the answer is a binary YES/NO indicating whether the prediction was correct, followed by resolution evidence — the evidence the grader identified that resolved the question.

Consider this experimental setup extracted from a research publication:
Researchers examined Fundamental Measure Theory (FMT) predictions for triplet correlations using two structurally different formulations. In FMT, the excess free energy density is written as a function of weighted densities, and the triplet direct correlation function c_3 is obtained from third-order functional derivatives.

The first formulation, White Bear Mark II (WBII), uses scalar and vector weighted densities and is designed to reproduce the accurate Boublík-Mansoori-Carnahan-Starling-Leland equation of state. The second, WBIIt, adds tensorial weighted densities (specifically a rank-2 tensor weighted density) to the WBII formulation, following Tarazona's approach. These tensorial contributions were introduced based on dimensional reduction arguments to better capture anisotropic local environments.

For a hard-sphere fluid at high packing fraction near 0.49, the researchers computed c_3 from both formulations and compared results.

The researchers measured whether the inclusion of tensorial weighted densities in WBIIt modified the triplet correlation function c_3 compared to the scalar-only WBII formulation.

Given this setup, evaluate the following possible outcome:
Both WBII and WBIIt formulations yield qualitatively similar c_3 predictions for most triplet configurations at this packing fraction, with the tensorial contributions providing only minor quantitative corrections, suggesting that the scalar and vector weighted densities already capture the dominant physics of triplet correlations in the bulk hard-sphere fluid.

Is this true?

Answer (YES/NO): NO